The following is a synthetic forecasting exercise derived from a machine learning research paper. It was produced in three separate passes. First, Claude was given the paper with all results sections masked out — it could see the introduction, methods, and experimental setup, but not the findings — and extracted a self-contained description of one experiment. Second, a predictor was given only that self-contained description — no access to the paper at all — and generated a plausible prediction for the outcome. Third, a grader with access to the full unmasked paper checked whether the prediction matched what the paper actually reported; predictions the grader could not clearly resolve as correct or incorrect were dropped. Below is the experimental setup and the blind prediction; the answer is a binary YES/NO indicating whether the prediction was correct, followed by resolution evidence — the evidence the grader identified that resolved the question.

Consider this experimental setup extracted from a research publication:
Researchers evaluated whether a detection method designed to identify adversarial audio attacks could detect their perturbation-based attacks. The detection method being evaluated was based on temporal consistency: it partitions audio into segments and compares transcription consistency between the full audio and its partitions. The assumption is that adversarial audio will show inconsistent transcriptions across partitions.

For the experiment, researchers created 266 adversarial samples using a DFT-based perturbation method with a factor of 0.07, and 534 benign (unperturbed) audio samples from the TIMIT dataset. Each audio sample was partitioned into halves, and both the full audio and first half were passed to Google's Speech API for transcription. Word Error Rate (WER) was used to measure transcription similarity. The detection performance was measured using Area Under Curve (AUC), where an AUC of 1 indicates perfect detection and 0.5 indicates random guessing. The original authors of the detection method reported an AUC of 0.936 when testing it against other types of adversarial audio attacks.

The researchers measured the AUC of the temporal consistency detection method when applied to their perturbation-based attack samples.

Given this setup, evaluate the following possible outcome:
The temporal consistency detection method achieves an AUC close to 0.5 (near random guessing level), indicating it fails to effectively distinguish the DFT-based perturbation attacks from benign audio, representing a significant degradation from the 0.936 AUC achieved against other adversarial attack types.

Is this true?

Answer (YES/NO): YES